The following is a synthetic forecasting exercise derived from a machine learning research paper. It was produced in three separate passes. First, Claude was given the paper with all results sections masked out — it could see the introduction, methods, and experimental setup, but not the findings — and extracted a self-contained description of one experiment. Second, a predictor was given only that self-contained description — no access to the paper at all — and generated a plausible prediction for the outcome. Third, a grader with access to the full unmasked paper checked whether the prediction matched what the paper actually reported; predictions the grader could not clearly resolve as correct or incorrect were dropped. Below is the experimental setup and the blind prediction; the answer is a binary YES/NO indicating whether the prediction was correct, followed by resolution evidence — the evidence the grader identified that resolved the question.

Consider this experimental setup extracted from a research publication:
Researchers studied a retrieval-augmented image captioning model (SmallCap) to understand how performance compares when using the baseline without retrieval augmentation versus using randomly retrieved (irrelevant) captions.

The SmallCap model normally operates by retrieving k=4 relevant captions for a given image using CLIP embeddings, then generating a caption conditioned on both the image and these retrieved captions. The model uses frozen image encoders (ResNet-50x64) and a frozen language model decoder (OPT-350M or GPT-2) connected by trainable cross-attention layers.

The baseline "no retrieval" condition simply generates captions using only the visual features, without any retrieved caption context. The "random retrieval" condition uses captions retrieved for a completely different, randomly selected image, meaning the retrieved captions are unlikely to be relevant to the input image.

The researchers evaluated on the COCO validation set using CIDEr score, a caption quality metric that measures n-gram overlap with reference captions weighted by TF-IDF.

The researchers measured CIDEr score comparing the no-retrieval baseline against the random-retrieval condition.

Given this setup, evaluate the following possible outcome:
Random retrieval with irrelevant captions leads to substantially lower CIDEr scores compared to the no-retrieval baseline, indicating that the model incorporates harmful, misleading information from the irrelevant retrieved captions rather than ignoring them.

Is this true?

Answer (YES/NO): YES